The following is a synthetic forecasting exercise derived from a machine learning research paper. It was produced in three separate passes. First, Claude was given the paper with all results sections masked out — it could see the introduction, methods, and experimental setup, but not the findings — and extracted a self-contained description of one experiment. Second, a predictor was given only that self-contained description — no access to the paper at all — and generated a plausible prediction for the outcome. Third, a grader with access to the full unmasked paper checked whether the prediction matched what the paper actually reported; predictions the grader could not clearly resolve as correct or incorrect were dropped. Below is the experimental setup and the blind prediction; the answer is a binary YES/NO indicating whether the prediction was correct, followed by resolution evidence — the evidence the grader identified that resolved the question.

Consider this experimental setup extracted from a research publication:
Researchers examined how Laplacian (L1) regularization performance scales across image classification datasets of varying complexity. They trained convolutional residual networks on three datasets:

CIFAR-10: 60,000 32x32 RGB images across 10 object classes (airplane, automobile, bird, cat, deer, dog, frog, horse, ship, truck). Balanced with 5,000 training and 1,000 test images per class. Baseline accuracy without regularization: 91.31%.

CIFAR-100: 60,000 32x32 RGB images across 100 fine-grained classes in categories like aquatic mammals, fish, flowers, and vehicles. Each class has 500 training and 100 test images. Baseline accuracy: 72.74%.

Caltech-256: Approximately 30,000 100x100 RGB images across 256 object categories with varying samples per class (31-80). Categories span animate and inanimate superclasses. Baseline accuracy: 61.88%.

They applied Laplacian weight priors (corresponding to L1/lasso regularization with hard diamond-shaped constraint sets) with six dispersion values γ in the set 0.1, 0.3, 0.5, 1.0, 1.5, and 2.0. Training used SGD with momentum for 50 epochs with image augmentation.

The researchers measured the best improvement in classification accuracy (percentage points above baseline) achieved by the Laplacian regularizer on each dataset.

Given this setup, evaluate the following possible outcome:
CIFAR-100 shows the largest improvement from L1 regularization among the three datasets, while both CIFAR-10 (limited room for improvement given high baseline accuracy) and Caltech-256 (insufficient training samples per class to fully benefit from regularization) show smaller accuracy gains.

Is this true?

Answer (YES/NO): NO